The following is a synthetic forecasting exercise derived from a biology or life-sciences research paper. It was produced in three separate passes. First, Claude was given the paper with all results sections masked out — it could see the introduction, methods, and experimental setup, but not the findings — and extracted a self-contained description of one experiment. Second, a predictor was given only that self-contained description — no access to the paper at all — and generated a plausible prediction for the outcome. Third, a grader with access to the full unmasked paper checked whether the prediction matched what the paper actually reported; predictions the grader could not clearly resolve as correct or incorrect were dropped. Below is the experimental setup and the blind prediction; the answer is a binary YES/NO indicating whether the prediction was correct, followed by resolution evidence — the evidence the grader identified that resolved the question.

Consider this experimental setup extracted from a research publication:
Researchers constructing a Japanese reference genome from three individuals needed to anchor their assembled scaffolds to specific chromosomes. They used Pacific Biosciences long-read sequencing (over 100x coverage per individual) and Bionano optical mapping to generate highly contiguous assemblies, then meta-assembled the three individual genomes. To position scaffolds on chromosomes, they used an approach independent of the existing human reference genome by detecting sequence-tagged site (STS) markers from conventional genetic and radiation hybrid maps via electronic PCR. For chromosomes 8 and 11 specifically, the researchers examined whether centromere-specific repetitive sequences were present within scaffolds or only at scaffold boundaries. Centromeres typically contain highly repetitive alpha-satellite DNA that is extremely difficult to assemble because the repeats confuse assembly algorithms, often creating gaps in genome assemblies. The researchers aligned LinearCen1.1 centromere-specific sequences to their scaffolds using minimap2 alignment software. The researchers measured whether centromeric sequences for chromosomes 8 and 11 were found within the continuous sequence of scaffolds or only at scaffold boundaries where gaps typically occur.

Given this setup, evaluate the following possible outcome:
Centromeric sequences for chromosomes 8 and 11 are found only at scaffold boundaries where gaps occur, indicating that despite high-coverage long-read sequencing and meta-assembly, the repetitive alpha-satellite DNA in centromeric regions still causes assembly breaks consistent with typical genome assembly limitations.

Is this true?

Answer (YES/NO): NO